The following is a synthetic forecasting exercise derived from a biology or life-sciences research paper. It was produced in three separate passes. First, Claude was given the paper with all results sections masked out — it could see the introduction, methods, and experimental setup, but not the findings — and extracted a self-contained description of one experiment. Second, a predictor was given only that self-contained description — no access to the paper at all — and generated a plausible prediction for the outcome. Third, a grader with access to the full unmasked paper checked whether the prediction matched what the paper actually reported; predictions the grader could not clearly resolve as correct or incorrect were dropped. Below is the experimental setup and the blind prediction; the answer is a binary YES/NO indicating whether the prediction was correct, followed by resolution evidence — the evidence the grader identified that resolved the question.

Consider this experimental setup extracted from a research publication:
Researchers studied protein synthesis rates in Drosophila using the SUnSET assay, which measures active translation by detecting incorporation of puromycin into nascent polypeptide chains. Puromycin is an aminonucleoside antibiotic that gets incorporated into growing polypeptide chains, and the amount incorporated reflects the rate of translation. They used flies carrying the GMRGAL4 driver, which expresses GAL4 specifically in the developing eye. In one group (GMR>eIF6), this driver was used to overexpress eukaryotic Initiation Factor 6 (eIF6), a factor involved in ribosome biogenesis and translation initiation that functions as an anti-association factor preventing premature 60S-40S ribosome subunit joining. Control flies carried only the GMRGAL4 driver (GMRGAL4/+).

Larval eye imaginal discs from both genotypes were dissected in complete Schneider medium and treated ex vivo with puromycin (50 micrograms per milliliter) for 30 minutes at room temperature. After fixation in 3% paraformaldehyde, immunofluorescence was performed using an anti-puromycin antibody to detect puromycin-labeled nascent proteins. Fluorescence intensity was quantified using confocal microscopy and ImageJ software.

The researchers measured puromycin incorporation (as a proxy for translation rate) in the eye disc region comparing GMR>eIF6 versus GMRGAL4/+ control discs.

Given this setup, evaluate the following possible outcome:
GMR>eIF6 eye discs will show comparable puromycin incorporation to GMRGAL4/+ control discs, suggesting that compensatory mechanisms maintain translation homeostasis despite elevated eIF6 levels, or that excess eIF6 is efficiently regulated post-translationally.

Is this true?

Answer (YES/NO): NO